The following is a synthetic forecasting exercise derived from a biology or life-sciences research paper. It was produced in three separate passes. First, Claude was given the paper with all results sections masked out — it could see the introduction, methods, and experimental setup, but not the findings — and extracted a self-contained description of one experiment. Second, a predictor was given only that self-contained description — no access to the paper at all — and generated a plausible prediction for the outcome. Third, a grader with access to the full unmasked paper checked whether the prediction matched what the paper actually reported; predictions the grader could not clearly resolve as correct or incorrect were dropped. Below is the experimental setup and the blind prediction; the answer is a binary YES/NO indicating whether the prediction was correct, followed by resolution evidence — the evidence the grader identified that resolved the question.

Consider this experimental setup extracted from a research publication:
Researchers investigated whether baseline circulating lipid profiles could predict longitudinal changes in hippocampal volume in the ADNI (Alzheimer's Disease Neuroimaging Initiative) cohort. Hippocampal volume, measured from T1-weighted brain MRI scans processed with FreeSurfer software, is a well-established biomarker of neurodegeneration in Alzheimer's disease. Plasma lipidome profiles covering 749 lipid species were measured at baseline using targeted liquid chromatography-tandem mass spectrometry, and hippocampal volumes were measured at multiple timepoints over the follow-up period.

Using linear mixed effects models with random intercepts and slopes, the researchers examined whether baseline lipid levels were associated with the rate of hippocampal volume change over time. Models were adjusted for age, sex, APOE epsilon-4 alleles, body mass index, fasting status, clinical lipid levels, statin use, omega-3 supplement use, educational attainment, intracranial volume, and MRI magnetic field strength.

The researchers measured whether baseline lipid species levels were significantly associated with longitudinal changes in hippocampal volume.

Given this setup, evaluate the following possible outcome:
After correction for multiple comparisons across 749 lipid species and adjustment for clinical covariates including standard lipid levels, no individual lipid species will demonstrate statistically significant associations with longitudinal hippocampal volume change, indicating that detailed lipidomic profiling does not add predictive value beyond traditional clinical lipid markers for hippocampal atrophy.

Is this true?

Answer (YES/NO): NO